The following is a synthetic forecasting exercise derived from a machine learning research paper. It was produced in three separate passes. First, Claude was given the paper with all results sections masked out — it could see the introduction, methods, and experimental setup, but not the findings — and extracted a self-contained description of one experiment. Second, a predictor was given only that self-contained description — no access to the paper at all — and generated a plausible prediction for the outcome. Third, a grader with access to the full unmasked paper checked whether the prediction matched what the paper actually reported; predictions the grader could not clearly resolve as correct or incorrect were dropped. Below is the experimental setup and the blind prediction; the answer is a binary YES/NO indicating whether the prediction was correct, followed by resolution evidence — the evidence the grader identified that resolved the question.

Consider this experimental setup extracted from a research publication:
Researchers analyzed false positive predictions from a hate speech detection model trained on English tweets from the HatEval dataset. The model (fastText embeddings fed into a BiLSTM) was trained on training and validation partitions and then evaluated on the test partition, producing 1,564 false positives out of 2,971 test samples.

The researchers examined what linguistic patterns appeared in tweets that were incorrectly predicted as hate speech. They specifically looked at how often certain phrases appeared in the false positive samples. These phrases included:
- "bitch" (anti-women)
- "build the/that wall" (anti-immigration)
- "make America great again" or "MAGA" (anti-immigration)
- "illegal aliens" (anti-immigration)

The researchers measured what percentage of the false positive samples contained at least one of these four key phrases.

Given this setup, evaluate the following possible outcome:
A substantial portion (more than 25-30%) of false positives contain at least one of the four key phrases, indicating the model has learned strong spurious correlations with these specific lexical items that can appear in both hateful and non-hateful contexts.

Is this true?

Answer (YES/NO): YES